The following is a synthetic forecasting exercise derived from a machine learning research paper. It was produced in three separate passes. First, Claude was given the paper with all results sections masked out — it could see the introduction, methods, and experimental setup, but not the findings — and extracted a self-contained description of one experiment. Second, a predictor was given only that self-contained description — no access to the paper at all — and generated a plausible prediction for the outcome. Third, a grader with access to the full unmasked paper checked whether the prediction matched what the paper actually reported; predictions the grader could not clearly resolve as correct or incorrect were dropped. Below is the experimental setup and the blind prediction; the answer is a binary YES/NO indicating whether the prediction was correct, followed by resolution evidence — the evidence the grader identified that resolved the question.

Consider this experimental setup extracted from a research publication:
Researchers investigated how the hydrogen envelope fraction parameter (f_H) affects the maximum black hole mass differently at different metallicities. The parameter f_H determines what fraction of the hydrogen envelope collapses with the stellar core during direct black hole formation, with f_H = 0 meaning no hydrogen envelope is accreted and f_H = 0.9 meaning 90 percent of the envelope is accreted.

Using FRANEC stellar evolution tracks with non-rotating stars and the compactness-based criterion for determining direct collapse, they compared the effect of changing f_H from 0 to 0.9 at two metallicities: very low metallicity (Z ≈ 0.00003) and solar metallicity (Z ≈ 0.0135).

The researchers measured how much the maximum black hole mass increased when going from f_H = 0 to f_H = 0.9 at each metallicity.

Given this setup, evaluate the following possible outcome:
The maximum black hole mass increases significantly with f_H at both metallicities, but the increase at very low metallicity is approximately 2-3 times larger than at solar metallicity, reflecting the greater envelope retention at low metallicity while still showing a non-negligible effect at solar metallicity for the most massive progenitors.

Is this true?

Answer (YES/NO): NO